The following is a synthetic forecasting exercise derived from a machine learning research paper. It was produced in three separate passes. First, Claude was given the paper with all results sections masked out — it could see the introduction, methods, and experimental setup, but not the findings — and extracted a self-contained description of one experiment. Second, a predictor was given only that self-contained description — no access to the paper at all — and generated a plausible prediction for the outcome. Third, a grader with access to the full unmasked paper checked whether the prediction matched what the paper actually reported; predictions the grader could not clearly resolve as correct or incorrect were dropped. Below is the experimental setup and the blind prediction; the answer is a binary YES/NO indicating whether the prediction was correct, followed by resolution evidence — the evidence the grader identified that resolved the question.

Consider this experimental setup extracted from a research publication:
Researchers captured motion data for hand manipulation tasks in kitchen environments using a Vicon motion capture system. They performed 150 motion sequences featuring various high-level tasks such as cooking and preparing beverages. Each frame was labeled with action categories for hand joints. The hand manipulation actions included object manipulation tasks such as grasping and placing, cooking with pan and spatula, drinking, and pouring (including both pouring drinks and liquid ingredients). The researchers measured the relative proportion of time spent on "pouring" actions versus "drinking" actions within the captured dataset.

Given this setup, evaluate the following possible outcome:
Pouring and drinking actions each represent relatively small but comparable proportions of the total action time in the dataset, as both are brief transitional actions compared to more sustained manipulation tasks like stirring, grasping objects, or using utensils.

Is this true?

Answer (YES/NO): NO